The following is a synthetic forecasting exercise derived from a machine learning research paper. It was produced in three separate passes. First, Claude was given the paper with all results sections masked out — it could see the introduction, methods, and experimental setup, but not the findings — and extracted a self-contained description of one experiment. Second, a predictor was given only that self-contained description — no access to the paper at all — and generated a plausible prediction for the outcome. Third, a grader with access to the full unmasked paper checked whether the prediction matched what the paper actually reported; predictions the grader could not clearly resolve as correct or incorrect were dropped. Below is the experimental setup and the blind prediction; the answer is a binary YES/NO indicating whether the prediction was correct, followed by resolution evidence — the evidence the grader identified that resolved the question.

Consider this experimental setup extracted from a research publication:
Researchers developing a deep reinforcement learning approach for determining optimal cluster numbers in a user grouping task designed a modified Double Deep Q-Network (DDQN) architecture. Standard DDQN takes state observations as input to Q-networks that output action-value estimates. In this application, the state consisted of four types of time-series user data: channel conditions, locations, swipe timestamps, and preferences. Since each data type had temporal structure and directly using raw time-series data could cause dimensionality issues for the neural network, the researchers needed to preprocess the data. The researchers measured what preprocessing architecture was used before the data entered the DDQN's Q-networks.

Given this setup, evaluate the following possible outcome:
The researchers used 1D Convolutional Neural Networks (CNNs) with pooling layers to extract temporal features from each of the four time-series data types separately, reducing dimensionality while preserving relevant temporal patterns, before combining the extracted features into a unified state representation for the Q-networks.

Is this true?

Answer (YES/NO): NO